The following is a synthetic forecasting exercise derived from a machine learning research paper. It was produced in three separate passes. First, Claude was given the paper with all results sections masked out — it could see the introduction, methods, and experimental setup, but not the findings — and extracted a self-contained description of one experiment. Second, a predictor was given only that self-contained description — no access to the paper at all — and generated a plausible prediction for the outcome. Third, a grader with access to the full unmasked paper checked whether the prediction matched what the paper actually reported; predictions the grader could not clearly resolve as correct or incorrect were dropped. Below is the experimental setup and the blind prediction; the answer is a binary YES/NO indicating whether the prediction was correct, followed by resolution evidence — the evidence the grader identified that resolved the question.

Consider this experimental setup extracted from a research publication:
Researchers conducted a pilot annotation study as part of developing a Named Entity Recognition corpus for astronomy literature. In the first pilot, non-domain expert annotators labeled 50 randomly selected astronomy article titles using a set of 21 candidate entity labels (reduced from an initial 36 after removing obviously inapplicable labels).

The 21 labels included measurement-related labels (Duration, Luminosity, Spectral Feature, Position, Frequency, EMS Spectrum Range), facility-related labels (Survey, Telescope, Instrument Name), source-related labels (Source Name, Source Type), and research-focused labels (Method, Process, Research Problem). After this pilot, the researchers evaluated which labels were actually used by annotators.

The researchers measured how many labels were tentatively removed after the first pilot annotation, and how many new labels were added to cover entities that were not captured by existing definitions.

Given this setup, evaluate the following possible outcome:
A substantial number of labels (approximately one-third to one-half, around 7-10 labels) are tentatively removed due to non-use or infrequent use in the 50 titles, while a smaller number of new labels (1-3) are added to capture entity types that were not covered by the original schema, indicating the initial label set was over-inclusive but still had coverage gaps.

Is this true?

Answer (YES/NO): NO